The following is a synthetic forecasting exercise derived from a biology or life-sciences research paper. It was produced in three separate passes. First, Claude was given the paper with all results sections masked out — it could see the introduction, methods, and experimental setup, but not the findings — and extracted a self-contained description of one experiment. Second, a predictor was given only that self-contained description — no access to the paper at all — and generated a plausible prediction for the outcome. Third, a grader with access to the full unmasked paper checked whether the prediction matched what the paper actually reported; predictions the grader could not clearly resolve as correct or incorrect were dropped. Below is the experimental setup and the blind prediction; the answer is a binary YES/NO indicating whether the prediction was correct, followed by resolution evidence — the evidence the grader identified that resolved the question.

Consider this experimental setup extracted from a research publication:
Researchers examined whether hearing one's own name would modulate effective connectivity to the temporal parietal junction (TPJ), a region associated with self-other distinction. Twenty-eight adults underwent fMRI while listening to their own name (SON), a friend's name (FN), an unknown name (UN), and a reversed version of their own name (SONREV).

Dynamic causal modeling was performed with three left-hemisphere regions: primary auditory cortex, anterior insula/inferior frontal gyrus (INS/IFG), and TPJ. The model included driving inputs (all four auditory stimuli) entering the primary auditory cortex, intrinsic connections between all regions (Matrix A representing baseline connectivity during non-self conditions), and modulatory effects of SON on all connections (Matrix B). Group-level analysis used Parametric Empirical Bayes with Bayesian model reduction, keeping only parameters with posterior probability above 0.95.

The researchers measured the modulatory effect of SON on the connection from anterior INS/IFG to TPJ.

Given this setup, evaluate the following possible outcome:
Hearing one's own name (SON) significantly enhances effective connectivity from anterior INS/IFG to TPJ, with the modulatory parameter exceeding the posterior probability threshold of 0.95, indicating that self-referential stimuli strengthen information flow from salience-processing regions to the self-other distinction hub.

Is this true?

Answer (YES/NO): YES